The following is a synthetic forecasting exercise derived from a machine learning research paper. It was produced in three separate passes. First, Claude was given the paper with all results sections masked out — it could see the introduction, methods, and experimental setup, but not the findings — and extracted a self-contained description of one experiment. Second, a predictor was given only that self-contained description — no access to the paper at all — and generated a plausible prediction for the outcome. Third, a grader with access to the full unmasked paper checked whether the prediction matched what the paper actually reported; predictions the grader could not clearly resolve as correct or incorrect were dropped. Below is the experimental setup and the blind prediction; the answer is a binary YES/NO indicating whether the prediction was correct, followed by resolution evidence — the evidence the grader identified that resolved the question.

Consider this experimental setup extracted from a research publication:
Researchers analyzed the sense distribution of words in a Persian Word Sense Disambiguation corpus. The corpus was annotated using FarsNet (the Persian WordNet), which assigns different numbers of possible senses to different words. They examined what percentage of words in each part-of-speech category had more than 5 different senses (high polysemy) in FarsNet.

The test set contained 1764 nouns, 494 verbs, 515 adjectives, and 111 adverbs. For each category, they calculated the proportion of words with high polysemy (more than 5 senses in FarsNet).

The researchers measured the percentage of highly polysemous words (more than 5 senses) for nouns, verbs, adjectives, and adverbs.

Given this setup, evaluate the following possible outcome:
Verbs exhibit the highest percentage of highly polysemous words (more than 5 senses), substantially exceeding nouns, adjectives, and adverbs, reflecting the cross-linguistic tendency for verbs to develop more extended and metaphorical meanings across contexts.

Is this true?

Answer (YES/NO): NO